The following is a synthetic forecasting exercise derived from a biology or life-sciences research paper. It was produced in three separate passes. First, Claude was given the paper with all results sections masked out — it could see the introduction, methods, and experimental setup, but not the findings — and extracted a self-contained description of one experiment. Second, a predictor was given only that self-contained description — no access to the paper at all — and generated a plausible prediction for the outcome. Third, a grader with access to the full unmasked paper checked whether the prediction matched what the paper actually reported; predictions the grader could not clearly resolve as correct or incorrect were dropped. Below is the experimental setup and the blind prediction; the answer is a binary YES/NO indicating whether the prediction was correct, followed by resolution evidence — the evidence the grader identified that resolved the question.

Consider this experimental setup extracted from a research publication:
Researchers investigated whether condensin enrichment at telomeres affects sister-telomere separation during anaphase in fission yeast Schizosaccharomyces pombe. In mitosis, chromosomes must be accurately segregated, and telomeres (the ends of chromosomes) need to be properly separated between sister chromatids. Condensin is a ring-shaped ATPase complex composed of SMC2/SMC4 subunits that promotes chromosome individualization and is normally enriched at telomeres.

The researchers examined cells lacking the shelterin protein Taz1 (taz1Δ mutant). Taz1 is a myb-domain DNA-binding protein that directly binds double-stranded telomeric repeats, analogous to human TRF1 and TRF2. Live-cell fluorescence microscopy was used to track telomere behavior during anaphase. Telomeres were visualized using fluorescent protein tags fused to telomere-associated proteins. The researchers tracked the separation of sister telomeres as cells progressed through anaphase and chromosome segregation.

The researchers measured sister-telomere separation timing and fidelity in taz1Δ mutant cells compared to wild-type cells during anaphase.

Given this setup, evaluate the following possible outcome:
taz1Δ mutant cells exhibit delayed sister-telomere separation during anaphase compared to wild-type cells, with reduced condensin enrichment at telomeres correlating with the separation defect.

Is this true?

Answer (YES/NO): NO